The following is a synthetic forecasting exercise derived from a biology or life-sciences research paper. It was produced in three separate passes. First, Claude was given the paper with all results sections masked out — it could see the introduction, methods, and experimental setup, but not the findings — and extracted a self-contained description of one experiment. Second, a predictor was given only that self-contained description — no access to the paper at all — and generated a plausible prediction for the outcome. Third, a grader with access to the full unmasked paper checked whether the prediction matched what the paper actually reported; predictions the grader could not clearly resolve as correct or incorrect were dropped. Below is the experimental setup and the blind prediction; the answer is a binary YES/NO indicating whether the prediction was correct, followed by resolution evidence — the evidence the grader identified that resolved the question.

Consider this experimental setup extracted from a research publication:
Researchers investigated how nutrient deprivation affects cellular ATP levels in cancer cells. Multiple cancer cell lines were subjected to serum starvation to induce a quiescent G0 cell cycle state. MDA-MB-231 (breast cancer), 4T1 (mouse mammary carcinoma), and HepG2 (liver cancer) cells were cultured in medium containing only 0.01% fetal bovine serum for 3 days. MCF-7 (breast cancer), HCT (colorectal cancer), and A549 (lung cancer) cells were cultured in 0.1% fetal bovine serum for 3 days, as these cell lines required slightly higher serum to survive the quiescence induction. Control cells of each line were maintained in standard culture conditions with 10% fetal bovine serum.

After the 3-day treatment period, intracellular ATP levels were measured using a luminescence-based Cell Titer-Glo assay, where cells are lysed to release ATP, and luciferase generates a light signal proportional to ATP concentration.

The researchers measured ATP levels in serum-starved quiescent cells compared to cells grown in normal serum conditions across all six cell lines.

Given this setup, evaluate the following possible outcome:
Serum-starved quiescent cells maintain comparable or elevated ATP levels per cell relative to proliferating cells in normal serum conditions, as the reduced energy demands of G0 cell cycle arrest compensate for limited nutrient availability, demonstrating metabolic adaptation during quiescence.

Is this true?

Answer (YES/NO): NO